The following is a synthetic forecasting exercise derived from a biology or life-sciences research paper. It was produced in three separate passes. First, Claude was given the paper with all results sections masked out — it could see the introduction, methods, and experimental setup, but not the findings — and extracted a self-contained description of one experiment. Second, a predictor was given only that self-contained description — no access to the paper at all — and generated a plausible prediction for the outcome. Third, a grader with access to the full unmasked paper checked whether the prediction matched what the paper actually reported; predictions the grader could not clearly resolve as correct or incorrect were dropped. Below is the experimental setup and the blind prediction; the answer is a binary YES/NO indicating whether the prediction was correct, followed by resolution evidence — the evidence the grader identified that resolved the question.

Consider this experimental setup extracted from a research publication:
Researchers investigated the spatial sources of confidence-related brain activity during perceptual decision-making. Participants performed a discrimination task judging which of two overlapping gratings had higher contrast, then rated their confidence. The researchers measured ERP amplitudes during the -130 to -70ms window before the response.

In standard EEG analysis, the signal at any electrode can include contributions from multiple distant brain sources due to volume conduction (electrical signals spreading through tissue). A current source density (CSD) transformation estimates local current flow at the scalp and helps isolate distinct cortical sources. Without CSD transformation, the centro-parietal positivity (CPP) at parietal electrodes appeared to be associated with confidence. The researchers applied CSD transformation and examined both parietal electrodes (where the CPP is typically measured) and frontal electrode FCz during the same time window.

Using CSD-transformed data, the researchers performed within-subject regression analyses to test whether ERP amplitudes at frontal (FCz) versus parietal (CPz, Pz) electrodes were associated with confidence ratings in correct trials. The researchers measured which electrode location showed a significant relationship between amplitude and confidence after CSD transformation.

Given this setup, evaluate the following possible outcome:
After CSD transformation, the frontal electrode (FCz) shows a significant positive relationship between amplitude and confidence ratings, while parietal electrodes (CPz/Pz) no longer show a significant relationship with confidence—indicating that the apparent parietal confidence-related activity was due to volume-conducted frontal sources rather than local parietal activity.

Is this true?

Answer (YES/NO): YES